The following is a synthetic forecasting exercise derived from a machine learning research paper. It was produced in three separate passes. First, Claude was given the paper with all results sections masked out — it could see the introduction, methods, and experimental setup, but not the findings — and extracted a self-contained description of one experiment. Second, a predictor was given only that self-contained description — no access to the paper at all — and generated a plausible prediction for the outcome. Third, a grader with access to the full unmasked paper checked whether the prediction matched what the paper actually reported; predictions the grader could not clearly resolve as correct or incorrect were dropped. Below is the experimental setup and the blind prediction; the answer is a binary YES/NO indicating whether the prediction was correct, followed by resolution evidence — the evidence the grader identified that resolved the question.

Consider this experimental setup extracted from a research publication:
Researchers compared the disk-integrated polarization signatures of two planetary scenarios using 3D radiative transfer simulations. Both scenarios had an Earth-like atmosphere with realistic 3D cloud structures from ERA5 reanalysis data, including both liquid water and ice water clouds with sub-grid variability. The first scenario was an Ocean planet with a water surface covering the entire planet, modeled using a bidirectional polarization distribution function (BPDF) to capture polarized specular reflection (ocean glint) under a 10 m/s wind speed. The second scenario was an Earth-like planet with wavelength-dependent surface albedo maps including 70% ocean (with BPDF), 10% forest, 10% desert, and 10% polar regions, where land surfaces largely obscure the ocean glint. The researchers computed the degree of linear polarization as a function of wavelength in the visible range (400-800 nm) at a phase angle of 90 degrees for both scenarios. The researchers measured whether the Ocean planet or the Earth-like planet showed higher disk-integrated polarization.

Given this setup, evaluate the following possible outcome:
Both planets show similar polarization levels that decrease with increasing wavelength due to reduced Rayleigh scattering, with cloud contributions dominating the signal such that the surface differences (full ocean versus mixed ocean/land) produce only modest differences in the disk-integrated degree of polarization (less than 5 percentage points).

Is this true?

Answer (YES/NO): NO